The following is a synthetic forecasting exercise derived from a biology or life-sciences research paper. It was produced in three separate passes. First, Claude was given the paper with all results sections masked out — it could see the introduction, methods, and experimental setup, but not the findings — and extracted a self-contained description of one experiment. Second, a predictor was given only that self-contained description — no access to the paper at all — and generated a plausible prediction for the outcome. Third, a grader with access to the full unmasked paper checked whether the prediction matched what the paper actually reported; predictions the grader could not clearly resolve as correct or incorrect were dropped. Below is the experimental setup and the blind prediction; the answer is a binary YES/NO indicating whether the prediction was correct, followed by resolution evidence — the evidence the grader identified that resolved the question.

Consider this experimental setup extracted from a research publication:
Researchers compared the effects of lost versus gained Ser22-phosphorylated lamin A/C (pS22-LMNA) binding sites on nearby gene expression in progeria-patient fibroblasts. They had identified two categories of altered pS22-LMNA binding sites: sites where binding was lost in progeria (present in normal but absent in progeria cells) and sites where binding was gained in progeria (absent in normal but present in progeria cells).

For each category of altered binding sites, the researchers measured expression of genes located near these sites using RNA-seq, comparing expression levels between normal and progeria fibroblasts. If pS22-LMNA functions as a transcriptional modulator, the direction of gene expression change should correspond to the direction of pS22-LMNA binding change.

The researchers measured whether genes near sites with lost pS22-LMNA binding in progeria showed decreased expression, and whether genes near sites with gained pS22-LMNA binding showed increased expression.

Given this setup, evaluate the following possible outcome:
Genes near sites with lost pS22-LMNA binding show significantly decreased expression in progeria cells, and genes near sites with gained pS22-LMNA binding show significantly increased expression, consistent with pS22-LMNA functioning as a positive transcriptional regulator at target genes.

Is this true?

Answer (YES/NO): YES